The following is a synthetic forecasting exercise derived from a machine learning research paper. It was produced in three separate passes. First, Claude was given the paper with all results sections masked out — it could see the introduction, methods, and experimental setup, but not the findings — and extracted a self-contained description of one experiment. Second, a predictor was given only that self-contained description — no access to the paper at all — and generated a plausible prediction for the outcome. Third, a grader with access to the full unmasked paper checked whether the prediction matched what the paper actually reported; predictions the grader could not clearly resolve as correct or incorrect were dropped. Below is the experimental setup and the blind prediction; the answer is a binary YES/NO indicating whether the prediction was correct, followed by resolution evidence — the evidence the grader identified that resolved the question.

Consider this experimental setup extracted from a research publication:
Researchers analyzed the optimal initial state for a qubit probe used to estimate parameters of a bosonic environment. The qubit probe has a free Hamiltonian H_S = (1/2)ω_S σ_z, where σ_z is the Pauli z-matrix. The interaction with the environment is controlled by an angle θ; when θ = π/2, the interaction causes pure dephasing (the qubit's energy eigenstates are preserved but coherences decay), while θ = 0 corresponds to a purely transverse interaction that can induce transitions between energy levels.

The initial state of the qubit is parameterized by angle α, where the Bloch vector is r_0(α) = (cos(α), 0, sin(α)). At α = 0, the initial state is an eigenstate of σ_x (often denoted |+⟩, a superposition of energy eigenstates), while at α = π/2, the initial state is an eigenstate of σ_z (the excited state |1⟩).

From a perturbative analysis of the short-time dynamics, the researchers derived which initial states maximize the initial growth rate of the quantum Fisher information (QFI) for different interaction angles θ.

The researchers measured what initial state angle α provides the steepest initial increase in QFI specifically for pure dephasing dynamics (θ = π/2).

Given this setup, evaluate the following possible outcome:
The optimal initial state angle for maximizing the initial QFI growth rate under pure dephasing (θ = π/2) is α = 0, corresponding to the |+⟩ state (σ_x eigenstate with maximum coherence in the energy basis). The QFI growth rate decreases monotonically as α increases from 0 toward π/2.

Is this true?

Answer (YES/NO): YES